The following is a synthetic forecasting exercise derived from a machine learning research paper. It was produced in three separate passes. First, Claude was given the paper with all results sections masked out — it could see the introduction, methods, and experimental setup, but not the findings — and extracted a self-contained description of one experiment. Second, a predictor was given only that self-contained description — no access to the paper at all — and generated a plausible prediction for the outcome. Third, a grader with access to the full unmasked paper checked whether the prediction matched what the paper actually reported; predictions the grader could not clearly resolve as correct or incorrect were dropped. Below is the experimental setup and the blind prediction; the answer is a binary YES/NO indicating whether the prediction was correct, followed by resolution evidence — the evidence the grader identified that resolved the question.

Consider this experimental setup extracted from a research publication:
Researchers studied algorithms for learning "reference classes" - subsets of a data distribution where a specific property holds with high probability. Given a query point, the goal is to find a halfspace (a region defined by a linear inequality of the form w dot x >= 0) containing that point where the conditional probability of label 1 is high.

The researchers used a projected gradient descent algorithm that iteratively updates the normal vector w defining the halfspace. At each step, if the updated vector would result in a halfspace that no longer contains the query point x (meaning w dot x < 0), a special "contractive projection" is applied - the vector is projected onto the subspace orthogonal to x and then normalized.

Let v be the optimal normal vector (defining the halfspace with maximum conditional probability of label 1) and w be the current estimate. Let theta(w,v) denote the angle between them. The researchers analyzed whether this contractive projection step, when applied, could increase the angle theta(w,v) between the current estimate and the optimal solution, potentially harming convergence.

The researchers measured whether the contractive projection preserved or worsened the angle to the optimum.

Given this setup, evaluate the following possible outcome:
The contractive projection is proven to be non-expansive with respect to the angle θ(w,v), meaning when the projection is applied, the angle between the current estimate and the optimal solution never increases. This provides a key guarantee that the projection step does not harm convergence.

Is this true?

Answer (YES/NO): YES